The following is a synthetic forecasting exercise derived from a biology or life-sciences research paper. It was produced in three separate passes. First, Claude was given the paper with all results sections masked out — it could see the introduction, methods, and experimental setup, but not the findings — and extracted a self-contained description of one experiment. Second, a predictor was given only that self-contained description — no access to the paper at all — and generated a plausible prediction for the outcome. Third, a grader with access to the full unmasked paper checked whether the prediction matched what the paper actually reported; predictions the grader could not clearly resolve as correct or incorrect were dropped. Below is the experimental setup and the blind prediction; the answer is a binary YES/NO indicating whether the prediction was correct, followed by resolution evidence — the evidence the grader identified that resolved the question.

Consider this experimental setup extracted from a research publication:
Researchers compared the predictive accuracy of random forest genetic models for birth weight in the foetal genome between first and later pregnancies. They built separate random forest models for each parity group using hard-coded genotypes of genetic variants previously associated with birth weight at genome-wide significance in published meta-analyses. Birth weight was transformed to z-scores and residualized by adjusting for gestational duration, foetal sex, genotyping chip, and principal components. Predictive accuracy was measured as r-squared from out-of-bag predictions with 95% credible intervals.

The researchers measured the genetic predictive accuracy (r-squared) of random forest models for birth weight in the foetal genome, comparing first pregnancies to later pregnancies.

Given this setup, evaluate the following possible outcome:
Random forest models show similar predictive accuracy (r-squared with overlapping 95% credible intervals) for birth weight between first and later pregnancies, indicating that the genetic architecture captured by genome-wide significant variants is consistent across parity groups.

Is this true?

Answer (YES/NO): NO